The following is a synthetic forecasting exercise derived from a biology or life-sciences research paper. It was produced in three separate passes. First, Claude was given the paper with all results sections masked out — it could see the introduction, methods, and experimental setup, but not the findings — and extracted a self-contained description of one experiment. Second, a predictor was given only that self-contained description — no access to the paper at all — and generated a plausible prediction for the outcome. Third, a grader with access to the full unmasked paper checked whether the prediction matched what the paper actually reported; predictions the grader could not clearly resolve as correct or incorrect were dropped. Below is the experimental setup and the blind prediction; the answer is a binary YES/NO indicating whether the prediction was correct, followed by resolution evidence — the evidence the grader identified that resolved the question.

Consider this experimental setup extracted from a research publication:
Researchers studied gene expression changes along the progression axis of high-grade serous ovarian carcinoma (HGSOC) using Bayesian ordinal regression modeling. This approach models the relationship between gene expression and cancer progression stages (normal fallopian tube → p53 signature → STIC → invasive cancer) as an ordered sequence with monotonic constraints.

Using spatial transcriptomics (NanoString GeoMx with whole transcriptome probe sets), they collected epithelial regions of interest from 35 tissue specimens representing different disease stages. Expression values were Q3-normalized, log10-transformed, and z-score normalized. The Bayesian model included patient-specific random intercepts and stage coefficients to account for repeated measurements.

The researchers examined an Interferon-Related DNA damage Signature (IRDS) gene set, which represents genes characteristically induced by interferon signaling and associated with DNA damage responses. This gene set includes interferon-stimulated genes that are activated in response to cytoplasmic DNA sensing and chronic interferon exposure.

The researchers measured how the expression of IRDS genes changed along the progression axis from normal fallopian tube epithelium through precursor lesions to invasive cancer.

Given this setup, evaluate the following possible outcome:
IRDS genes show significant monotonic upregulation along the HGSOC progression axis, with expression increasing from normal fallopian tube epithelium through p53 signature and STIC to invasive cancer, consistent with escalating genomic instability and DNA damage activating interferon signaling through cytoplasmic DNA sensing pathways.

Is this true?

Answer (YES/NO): YES